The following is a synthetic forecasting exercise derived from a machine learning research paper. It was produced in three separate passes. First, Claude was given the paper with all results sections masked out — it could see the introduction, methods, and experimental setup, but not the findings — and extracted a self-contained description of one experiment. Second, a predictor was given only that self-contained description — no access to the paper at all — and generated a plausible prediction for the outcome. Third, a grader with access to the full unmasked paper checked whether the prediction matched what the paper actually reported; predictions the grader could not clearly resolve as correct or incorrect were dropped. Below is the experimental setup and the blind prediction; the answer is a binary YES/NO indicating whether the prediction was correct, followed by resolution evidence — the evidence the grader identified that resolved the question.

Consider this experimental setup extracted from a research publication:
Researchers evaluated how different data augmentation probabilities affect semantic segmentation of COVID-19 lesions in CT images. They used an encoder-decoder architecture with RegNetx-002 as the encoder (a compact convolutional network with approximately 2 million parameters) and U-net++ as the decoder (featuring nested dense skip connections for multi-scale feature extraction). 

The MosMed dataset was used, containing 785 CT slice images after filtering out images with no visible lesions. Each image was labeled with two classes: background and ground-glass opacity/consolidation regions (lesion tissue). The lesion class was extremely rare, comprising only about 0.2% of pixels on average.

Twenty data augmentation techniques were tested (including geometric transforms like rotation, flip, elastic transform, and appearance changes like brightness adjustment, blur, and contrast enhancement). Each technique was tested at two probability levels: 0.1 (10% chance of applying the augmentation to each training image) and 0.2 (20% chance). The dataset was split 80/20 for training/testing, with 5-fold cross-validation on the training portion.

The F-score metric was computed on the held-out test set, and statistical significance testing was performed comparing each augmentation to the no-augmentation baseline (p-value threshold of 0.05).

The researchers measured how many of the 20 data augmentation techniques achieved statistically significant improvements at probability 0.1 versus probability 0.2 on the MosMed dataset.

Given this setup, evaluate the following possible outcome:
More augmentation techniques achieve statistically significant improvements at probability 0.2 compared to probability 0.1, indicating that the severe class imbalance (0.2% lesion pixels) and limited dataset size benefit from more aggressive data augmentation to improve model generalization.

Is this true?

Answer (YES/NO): NO